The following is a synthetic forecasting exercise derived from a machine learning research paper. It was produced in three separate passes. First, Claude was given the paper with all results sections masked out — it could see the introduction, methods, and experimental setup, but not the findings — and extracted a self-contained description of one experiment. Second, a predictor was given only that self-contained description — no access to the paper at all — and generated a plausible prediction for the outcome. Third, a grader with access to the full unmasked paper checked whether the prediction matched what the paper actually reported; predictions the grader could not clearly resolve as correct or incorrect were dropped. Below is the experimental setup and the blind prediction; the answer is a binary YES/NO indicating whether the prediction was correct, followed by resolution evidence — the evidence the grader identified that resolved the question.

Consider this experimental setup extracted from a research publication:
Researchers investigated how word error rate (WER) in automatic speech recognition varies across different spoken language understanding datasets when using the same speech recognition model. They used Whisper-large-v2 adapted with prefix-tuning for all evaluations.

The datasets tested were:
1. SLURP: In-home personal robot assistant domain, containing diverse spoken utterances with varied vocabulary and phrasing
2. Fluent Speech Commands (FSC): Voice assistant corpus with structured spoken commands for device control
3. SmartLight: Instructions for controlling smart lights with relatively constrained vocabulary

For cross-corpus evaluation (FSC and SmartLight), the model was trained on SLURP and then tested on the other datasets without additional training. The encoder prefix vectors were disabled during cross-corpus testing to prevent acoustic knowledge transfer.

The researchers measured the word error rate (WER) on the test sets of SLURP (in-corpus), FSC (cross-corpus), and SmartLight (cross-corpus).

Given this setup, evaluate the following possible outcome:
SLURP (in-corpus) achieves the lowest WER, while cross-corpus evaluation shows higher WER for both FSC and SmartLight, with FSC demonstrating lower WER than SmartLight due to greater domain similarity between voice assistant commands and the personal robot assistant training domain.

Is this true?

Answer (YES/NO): NO